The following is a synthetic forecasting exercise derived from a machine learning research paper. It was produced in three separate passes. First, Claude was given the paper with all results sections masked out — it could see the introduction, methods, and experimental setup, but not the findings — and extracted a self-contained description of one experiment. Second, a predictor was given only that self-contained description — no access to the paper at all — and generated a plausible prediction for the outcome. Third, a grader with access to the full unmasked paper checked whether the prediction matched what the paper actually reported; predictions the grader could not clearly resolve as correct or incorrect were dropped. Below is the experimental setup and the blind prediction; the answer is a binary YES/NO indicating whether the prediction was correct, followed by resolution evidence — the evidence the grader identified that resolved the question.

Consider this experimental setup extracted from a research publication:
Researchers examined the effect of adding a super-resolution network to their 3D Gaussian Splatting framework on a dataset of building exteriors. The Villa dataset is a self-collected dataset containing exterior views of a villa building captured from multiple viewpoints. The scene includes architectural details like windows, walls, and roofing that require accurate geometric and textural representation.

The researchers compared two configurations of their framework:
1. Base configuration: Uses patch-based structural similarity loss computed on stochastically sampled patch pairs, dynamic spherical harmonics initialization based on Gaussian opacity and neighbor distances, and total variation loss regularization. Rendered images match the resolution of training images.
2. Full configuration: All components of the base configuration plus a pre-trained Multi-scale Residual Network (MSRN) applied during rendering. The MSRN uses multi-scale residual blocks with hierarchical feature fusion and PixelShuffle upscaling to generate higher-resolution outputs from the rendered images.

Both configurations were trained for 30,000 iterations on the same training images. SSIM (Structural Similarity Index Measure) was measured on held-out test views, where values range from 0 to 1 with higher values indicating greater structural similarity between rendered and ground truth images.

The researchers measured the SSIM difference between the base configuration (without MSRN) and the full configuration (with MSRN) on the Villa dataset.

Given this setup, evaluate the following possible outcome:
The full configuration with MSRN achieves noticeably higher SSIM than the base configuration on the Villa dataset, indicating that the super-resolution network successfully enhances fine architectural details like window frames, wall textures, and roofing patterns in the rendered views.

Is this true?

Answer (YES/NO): YES